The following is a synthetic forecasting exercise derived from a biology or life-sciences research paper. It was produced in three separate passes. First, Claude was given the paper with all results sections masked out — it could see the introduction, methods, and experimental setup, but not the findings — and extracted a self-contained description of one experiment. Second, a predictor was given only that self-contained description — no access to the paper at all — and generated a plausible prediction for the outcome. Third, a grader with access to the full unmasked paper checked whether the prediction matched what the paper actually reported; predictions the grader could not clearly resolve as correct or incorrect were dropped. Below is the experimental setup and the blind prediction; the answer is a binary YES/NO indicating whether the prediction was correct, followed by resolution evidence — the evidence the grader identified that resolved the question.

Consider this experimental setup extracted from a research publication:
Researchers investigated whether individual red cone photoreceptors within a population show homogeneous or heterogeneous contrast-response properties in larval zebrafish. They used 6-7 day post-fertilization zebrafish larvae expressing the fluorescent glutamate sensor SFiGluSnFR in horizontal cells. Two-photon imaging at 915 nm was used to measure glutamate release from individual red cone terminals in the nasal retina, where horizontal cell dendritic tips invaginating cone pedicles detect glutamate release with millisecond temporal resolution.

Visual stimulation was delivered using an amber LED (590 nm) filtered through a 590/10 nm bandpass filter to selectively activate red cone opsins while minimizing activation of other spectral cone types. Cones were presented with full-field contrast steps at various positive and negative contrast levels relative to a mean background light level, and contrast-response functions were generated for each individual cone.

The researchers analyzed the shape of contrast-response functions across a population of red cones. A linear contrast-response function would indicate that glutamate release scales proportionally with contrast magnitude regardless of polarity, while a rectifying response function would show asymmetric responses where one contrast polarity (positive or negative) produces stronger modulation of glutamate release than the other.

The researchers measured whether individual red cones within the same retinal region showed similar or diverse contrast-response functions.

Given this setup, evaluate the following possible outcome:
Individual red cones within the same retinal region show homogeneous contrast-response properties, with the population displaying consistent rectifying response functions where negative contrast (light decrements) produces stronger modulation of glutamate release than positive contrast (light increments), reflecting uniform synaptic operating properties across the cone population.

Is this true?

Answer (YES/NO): NO